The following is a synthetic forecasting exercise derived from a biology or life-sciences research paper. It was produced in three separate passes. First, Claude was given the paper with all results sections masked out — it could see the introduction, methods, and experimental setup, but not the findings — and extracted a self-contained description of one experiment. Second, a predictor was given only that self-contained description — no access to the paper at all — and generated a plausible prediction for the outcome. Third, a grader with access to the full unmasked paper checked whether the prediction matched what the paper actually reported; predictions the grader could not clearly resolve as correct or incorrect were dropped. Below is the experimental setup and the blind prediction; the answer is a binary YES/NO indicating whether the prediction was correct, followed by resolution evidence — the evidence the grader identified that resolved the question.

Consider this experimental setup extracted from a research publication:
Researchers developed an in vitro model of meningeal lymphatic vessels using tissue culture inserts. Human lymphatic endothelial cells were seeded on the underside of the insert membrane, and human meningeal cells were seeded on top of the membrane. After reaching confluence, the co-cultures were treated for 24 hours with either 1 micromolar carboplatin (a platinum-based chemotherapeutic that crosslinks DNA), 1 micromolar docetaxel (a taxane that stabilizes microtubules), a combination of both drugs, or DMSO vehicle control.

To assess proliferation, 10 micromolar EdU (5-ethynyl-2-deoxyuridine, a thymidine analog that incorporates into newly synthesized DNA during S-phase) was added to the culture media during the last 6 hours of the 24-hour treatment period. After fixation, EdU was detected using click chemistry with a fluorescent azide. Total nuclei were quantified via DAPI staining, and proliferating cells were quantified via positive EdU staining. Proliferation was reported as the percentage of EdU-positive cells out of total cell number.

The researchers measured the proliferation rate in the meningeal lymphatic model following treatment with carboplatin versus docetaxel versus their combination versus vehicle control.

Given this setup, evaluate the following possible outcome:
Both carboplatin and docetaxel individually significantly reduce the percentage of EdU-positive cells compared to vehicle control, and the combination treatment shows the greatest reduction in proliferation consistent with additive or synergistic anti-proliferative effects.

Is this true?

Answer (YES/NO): NO